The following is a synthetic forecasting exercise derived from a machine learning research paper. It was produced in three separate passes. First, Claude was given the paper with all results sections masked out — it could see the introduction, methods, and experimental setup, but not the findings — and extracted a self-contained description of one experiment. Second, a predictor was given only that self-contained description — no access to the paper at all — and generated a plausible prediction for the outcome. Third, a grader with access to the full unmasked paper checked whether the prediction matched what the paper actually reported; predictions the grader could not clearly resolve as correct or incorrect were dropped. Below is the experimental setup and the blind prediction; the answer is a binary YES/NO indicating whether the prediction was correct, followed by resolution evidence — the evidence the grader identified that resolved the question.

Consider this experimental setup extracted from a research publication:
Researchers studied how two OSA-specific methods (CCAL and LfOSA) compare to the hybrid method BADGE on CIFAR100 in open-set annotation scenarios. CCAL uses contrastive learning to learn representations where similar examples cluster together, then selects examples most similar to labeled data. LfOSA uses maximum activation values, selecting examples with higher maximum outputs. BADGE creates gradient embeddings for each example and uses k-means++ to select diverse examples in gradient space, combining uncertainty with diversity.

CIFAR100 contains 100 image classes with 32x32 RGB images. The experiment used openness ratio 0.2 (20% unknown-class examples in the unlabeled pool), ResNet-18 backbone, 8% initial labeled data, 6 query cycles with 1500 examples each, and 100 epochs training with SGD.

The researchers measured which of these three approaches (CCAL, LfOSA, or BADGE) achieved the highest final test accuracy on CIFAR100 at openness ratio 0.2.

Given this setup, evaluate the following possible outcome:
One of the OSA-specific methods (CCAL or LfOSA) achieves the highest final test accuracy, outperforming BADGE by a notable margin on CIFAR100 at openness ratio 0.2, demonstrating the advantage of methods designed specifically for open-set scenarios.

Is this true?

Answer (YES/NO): NO